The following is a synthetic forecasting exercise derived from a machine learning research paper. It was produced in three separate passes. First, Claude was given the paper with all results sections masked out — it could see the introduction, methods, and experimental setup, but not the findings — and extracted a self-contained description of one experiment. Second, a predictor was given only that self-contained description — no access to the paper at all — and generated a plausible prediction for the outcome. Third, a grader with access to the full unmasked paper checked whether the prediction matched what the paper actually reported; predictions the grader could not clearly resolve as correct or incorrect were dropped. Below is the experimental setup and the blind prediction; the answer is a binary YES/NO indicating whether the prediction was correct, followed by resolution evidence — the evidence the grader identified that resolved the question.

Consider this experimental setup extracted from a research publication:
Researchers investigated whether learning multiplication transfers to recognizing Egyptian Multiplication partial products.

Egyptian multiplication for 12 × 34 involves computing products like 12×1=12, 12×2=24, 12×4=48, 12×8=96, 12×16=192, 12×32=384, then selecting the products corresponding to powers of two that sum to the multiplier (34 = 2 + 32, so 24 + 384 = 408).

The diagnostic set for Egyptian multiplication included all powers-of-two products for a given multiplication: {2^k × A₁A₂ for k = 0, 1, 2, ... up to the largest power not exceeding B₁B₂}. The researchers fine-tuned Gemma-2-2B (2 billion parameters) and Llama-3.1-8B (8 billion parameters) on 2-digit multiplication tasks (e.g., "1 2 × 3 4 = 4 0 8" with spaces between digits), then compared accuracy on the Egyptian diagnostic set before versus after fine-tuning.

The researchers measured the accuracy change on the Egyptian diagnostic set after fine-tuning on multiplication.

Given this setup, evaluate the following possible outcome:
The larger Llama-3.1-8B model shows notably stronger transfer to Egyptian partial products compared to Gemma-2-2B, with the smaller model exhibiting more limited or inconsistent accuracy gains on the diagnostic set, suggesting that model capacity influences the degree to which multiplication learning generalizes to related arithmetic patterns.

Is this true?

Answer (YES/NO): YES